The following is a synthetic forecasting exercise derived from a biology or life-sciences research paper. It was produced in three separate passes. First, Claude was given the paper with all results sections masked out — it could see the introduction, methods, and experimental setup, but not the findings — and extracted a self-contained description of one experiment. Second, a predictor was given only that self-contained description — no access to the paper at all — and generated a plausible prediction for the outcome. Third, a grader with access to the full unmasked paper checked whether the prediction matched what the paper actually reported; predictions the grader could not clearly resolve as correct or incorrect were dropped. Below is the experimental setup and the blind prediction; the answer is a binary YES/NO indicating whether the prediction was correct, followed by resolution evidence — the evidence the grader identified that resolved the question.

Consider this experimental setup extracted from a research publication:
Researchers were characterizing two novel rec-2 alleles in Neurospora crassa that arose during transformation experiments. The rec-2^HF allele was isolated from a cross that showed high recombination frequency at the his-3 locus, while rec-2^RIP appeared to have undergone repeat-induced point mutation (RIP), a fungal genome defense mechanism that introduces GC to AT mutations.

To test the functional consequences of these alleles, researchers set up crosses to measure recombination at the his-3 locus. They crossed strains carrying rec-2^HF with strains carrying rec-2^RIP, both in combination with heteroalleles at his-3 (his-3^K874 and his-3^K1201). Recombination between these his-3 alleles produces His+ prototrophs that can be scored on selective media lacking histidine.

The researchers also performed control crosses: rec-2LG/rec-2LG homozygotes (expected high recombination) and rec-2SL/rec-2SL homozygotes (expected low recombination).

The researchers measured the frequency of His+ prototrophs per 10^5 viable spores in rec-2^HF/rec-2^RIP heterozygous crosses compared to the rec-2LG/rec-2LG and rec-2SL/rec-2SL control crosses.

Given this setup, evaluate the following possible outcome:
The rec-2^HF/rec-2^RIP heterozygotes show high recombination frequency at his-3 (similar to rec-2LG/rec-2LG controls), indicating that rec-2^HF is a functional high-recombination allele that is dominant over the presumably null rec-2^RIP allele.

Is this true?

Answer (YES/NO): NO